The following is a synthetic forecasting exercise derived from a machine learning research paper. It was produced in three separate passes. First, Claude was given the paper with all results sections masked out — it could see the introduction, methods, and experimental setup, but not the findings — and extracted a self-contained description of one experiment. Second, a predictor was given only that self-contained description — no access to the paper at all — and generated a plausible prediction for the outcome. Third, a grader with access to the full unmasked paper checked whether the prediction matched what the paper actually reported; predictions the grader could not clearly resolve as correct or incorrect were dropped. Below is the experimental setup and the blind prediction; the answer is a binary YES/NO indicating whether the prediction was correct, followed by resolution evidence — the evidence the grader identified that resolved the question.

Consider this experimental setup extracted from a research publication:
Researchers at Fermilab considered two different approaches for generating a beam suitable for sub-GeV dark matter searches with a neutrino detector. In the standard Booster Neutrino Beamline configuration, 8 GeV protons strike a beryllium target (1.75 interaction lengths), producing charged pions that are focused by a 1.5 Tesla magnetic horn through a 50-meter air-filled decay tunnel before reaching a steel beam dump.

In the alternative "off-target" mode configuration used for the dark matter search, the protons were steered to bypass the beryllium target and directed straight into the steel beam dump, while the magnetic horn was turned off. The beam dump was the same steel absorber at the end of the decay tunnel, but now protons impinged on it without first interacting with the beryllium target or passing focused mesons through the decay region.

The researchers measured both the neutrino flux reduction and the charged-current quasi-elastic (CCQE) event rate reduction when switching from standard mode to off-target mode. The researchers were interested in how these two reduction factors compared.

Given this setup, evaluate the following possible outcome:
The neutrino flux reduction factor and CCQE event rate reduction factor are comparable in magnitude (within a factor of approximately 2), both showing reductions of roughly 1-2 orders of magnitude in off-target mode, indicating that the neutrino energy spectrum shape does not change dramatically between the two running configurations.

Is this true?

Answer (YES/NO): YES